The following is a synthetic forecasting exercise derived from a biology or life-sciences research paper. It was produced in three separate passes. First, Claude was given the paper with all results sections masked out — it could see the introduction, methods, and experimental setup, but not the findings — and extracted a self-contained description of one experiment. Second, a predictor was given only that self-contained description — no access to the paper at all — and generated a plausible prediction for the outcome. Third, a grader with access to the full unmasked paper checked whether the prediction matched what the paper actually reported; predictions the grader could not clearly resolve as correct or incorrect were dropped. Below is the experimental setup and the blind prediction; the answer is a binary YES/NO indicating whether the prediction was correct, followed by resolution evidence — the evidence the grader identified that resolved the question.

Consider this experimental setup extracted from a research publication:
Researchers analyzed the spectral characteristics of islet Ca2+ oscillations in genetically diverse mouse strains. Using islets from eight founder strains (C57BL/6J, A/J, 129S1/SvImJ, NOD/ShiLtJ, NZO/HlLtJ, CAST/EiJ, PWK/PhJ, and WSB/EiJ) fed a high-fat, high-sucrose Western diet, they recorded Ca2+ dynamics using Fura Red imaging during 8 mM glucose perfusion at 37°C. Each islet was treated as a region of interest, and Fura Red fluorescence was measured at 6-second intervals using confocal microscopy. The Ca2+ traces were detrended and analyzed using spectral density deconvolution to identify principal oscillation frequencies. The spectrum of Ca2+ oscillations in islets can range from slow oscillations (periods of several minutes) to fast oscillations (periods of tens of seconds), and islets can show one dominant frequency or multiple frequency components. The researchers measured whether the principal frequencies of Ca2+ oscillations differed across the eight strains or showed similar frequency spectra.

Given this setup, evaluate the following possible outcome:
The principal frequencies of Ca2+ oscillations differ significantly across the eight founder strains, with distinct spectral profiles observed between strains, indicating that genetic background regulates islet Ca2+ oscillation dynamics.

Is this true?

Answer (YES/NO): YES